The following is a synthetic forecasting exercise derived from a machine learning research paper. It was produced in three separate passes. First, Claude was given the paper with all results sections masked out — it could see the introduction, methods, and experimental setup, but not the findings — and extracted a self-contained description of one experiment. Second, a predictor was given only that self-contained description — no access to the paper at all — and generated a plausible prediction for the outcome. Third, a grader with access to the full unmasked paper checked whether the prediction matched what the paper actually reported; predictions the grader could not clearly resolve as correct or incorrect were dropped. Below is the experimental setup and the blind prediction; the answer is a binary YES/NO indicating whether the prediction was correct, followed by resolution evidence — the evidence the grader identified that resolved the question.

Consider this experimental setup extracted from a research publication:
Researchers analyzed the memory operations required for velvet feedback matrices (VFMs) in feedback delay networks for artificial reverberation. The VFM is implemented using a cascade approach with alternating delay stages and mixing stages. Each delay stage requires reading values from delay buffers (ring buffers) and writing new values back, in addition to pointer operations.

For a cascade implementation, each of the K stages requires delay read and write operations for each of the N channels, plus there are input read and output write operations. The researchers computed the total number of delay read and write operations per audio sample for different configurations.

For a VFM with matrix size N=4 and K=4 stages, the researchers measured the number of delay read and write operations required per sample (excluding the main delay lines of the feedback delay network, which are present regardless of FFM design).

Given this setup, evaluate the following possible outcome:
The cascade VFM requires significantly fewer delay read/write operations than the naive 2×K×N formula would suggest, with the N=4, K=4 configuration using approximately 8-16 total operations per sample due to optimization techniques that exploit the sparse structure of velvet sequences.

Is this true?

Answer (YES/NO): NO